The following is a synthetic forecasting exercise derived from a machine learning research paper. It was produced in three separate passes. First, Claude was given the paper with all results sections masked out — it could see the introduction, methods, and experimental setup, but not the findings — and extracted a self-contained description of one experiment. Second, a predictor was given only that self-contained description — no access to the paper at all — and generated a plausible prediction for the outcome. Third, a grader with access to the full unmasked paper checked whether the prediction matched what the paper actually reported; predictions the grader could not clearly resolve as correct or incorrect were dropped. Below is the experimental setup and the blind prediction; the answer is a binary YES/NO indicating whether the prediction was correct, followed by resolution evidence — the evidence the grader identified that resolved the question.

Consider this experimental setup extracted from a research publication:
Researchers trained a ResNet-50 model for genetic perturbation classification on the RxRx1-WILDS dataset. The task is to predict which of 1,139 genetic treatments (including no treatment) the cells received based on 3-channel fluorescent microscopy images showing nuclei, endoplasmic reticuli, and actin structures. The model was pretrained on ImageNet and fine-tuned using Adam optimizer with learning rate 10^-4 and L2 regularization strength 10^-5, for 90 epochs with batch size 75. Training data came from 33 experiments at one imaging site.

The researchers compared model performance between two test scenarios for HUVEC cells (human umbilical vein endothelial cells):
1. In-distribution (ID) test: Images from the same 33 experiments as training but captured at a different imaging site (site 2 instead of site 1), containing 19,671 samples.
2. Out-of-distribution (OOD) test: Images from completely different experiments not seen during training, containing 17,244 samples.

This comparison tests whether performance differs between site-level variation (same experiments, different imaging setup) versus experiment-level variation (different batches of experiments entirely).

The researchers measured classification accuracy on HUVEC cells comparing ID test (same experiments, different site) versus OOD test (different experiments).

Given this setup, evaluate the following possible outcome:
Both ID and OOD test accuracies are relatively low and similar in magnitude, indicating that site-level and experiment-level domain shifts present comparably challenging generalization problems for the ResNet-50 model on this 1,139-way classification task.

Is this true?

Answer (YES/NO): NO